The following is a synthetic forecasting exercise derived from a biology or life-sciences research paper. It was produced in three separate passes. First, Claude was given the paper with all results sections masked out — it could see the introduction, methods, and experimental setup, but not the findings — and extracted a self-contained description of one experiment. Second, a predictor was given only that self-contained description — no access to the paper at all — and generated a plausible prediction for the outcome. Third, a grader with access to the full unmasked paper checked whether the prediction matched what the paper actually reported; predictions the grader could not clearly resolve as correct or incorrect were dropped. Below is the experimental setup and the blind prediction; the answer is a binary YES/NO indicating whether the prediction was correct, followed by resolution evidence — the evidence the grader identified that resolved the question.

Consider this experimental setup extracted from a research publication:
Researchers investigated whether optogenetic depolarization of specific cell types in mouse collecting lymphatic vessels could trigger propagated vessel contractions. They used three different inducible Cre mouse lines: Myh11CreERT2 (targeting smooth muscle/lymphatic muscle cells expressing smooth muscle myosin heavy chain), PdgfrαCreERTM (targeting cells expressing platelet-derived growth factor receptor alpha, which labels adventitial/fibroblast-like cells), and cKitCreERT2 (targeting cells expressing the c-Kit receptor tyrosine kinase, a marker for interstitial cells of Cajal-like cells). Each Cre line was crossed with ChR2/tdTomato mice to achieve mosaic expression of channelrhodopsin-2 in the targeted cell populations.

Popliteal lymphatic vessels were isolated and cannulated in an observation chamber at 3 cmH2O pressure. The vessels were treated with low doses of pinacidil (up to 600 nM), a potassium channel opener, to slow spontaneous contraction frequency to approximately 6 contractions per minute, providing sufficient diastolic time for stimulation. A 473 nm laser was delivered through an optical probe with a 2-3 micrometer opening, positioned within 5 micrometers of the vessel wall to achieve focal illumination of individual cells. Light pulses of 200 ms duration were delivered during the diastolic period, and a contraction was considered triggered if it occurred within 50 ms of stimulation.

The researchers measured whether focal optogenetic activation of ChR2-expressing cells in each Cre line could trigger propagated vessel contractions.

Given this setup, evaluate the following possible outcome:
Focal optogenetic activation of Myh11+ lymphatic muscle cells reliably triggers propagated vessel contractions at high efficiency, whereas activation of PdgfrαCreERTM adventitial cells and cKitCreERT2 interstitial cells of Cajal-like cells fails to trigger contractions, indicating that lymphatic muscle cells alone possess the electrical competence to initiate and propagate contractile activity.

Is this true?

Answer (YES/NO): YES